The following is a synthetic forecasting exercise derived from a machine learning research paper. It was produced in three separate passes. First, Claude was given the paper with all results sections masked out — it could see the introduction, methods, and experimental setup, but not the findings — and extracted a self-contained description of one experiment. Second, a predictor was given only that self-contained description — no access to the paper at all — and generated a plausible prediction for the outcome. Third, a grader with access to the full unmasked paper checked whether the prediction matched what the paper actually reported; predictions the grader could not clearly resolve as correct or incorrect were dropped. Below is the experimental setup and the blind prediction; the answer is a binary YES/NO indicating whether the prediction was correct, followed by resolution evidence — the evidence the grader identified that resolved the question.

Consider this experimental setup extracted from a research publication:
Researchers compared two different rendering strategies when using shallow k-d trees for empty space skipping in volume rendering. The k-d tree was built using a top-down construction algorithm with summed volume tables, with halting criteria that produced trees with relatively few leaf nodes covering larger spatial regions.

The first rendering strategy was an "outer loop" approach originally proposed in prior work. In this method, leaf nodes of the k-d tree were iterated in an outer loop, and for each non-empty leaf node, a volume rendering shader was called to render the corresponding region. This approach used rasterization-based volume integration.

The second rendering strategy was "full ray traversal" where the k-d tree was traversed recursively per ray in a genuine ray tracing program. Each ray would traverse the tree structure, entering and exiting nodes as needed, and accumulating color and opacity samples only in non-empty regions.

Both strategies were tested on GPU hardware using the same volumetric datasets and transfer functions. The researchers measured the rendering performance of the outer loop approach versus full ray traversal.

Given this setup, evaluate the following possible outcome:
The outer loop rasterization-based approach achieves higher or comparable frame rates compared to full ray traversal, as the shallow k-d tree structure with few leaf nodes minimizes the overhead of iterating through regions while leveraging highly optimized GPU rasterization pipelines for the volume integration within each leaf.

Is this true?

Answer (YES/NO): NO